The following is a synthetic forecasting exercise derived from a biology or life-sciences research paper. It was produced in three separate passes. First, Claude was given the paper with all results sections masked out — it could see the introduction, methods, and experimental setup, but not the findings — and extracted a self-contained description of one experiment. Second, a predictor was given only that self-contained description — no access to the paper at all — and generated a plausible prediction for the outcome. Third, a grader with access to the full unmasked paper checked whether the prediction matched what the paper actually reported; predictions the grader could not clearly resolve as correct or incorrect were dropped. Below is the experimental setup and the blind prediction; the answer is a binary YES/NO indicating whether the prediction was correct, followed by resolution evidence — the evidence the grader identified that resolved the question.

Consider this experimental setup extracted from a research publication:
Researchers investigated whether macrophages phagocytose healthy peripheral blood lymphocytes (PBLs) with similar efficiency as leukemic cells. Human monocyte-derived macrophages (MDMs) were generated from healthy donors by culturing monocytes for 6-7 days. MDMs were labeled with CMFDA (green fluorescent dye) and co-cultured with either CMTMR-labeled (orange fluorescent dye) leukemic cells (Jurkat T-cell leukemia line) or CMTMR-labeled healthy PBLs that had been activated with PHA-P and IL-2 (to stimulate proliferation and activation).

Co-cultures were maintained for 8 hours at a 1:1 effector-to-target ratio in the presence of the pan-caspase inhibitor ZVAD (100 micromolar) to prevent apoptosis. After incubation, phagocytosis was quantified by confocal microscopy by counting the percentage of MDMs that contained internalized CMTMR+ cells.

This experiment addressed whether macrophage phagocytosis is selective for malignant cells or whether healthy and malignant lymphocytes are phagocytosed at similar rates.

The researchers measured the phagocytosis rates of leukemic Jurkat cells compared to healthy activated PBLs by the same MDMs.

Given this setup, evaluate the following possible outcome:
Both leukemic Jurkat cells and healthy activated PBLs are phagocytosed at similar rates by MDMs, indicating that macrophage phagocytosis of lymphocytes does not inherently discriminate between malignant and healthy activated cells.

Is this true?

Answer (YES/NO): NO